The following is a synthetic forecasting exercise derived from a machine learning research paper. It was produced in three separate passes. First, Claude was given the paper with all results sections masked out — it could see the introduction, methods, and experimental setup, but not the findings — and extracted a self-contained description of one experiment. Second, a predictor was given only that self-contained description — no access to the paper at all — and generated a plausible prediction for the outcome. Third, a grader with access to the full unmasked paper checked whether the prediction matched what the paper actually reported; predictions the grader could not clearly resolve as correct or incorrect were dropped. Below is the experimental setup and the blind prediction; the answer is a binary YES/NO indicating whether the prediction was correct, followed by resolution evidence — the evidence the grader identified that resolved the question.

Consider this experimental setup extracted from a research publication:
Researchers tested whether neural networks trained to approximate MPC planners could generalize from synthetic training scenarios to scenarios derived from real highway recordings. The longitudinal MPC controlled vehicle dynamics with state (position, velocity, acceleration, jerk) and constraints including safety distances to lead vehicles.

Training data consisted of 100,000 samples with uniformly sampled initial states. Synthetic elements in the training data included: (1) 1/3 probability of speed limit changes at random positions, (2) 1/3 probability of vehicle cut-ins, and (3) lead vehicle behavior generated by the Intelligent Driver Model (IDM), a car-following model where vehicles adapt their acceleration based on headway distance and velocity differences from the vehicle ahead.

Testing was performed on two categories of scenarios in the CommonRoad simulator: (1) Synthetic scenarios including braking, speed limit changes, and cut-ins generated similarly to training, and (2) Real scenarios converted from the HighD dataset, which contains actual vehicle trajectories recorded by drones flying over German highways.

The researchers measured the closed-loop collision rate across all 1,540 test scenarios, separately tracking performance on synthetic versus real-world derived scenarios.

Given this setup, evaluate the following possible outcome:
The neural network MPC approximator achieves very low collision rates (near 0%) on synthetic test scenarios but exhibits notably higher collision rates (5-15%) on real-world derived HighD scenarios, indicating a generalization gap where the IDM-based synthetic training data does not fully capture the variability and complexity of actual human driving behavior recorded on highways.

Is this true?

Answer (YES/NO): NO